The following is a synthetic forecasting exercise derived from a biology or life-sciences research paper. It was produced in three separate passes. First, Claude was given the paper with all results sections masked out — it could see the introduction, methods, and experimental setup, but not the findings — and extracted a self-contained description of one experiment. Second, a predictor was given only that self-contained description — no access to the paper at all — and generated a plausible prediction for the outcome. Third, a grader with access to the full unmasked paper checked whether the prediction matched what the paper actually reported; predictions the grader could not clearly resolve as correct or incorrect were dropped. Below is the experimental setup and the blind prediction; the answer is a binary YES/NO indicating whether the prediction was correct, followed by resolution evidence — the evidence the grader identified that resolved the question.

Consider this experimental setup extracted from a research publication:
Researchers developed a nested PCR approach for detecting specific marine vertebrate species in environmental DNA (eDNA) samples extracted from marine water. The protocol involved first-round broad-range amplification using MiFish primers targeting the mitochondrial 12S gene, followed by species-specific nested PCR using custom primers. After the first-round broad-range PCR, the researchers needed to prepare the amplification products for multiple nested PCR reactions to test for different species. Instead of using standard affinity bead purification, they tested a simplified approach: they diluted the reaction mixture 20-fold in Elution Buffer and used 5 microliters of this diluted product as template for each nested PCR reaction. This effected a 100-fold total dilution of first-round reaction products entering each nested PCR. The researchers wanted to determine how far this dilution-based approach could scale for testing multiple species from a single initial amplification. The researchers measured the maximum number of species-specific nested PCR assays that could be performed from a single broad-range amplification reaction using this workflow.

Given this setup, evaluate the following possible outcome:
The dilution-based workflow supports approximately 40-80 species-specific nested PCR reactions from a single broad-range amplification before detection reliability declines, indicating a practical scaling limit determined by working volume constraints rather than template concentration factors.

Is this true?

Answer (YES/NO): YES